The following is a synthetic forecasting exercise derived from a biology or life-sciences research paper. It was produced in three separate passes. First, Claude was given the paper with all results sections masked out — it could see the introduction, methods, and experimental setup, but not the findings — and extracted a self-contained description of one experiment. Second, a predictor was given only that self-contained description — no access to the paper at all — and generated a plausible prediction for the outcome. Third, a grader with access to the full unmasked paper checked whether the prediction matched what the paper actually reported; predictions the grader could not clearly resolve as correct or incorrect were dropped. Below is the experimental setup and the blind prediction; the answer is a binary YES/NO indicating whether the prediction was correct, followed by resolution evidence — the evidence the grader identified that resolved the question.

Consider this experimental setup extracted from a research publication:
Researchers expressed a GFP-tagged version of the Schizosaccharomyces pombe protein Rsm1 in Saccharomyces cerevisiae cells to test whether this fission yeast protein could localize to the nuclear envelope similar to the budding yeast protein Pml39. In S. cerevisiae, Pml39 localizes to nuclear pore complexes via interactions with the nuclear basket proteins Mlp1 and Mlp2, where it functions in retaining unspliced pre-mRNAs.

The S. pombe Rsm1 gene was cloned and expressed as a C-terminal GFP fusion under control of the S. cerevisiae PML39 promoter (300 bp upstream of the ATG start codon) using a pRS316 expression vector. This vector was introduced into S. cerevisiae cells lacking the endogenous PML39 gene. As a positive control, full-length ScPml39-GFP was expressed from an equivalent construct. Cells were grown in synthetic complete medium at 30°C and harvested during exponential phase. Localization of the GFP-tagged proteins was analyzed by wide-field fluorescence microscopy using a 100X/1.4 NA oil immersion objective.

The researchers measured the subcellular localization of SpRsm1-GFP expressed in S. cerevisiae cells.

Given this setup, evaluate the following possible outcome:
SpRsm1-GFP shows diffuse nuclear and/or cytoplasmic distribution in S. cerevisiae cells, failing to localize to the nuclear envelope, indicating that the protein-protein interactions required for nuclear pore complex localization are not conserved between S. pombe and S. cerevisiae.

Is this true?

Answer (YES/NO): YES